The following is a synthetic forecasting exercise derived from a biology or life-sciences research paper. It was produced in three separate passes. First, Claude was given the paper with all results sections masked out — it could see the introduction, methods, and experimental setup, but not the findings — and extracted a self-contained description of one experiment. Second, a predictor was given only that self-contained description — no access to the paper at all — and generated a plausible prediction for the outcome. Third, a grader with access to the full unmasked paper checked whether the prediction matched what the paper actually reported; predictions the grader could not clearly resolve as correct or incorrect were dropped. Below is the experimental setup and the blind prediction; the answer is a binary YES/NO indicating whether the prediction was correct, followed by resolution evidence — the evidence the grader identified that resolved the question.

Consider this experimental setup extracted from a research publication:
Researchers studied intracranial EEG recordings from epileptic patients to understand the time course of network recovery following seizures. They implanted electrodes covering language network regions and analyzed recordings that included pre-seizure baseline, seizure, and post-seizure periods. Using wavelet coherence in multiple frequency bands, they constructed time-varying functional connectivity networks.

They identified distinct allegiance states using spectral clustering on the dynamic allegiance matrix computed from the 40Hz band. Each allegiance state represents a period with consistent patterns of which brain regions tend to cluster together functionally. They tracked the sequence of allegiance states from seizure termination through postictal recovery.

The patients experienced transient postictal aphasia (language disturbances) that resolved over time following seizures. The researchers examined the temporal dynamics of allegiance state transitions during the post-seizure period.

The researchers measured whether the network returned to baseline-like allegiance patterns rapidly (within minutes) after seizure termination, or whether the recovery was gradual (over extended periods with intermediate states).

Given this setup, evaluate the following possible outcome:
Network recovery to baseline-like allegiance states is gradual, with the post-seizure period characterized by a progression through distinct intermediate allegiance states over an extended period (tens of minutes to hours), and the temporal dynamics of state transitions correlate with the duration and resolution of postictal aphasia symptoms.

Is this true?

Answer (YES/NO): YES